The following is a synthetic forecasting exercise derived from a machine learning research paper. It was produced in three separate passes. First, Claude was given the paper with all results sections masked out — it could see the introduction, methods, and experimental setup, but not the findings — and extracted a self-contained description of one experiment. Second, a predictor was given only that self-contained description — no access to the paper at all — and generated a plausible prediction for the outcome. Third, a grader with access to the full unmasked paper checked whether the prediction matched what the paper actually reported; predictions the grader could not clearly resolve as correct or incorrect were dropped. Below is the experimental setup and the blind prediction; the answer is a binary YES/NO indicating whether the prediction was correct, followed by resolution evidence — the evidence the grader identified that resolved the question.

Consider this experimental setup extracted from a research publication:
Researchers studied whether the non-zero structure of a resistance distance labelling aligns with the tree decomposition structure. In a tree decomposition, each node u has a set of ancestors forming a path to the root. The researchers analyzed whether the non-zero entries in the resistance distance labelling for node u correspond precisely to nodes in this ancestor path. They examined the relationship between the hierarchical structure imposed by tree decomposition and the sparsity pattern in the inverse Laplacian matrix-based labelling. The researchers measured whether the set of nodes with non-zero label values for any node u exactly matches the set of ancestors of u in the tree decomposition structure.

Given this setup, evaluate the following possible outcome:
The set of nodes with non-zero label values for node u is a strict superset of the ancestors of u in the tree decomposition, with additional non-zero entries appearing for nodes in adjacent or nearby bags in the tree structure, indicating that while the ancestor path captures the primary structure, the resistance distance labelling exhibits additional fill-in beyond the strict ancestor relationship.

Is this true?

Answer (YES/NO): NO